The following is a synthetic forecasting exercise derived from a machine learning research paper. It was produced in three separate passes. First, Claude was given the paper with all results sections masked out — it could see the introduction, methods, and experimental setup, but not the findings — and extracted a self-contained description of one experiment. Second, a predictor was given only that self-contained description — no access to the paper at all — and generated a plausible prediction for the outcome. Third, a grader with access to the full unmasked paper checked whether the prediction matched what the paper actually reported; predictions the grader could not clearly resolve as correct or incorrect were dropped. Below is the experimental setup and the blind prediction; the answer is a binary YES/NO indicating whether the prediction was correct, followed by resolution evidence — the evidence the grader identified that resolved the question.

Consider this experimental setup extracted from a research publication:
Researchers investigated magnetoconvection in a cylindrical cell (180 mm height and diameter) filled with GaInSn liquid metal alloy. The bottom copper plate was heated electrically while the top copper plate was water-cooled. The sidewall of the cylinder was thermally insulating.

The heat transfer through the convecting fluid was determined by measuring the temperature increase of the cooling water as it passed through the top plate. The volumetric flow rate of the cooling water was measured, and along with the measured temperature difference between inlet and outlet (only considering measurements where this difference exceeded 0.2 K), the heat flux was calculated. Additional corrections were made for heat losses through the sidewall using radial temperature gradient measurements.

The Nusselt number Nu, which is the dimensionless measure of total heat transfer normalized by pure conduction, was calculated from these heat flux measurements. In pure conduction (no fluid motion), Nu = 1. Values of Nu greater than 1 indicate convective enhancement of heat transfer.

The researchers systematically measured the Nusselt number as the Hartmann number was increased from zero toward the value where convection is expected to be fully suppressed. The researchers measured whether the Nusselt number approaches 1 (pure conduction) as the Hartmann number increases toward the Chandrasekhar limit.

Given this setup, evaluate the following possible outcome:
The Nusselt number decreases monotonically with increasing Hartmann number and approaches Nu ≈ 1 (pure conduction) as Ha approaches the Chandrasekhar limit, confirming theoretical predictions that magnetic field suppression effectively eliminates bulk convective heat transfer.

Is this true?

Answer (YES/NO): NO